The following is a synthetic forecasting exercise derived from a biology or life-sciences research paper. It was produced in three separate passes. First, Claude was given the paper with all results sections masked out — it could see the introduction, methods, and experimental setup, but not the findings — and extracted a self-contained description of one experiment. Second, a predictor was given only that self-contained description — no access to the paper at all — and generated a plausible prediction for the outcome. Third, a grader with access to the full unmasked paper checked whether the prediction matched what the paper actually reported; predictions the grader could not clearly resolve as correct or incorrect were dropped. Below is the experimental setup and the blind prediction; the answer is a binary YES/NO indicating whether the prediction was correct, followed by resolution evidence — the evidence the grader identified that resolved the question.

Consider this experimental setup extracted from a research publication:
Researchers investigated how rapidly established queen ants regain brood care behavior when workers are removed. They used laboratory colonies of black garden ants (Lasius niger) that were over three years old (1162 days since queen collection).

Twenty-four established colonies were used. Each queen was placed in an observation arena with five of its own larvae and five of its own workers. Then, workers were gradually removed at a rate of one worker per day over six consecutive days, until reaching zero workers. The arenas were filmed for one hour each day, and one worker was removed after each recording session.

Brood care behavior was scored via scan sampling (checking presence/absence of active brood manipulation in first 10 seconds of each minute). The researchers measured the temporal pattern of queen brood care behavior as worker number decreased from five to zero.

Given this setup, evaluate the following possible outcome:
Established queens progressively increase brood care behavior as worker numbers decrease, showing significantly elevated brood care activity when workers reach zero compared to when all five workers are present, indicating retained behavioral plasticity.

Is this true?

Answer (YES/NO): NO